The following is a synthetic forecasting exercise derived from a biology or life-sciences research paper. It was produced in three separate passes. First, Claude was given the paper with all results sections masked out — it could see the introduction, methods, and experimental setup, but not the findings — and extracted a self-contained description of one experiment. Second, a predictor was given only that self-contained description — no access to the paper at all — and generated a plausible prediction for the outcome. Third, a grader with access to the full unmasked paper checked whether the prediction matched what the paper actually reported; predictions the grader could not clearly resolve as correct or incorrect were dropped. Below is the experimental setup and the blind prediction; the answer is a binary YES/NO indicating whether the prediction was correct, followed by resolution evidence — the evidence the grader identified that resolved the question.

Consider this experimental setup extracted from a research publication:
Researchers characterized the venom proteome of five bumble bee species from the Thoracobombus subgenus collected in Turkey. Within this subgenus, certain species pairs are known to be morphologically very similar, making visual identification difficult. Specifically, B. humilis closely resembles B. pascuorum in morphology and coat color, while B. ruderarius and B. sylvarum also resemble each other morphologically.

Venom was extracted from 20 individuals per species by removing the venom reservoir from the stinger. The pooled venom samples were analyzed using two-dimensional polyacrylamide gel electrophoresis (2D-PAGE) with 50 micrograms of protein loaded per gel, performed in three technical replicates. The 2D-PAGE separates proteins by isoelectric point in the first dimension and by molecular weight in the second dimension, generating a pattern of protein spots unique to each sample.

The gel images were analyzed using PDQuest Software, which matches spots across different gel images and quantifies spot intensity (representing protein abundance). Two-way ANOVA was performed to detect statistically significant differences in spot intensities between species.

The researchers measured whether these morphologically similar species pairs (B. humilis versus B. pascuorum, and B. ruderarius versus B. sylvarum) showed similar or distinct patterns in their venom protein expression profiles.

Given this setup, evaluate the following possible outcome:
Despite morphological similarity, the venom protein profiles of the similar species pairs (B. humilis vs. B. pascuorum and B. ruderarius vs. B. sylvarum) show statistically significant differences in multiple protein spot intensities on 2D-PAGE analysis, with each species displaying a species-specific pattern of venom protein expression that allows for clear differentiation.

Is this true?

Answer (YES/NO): YES